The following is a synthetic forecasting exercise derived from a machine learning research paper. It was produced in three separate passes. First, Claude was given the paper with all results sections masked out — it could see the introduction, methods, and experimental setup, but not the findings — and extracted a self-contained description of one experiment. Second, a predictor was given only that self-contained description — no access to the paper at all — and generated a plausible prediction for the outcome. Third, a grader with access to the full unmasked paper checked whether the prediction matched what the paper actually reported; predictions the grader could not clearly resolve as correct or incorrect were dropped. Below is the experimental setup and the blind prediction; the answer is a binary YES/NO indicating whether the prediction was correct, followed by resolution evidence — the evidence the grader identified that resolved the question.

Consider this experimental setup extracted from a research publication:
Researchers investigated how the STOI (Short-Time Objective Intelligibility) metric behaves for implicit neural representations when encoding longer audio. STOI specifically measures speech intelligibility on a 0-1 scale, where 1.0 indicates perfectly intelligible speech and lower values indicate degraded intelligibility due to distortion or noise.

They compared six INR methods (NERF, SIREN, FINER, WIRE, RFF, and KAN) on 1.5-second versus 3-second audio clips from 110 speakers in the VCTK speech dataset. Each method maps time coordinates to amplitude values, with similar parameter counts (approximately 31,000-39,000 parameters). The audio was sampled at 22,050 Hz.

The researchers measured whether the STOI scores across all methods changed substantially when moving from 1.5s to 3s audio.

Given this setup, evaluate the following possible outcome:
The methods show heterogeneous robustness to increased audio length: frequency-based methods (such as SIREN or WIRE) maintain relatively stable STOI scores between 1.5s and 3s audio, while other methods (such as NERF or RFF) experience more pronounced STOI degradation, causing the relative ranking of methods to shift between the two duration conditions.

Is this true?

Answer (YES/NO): NO